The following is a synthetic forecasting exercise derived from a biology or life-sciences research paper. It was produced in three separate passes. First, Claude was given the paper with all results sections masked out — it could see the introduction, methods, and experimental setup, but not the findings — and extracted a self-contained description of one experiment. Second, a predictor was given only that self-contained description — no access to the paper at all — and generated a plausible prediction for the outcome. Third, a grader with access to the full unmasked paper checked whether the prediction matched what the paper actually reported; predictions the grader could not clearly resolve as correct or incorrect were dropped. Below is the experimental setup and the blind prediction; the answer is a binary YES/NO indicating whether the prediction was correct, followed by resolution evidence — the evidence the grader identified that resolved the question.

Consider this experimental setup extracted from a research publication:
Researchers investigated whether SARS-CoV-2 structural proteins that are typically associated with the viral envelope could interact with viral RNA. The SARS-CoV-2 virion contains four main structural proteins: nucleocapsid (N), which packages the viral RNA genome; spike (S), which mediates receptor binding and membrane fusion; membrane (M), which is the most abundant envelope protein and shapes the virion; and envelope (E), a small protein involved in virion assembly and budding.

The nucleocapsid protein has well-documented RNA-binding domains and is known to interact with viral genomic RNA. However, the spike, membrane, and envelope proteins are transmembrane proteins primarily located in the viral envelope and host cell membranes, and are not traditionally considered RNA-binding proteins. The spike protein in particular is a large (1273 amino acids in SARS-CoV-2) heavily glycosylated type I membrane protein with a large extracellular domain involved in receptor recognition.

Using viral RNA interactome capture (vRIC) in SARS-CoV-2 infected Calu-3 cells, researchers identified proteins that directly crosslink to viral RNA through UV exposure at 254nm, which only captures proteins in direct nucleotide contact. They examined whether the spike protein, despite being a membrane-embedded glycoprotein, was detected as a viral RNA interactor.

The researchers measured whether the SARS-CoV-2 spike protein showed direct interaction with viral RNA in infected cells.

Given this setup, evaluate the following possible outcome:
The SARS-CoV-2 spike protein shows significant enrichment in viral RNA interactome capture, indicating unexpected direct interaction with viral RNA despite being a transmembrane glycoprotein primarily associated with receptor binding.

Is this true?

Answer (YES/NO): YES